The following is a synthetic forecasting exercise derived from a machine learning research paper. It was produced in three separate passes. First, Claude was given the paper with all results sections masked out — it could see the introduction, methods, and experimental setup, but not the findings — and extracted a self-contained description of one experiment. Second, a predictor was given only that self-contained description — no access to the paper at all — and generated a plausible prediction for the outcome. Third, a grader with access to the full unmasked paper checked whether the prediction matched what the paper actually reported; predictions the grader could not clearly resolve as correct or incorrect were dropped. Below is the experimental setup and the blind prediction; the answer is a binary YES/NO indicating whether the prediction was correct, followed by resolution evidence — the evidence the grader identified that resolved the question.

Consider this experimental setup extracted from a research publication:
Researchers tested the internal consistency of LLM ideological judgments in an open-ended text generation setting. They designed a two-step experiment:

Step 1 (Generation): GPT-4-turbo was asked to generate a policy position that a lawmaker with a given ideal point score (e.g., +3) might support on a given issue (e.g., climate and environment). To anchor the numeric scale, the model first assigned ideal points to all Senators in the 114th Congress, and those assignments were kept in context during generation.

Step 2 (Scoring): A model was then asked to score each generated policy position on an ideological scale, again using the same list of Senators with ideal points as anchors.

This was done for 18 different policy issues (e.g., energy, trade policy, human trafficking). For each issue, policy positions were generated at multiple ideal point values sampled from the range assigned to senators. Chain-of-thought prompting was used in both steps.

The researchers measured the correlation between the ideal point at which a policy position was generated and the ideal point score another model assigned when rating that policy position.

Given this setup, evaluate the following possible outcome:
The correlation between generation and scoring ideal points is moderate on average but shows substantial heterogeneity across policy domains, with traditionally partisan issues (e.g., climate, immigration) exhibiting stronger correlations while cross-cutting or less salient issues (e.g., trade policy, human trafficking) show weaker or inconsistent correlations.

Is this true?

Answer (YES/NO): NO